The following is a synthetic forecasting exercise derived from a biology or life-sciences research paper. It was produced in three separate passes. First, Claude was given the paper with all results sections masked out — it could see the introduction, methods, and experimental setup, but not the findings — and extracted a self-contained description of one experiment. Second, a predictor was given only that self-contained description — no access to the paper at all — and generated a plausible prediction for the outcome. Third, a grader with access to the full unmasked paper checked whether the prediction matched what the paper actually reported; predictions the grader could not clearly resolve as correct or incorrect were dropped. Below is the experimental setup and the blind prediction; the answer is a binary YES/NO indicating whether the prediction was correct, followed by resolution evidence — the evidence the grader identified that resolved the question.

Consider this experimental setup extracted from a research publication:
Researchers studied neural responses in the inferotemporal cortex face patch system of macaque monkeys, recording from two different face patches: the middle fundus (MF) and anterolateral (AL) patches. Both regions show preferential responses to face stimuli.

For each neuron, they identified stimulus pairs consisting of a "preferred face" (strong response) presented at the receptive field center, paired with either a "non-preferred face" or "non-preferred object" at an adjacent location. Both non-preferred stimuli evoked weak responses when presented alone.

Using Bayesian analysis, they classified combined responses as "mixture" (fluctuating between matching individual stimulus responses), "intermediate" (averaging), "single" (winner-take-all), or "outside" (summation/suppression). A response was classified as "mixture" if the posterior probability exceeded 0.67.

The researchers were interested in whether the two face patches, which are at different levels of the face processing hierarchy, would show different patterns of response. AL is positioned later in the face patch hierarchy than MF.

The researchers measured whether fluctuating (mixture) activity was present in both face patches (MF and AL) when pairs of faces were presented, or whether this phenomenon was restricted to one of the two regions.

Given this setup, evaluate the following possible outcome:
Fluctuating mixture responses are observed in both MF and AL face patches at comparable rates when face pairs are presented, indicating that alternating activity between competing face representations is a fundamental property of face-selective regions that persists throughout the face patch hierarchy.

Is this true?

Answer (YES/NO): NO